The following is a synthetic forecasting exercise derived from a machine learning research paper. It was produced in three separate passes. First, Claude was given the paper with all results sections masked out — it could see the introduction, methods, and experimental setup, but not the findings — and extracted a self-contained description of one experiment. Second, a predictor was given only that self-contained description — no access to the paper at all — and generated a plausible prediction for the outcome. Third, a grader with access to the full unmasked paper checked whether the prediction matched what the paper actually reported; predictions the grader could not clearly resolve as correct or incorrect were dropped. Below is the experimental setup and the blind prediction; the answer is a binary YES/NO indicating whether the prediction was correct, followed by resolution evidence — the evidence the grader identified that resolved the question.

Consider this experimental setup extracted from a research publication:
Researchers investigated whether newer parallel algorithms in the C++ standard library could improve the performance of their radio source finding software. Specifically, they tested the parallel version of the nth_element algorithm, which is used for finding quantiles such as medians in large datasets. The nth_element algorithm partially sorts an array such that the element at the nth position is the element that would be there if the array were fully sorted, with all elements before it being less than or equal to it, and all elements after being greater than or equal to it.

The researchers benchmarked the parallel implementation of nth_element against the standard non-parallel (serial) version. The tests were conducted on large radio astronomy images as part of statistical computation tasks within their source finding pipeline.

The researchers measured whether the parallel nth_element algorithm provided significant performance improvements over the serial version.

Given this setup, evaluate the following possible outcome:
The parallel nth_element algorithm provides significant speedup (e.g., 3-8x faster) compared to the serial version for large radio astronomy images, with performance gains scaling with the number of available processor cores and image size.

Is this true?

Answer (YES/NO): NO